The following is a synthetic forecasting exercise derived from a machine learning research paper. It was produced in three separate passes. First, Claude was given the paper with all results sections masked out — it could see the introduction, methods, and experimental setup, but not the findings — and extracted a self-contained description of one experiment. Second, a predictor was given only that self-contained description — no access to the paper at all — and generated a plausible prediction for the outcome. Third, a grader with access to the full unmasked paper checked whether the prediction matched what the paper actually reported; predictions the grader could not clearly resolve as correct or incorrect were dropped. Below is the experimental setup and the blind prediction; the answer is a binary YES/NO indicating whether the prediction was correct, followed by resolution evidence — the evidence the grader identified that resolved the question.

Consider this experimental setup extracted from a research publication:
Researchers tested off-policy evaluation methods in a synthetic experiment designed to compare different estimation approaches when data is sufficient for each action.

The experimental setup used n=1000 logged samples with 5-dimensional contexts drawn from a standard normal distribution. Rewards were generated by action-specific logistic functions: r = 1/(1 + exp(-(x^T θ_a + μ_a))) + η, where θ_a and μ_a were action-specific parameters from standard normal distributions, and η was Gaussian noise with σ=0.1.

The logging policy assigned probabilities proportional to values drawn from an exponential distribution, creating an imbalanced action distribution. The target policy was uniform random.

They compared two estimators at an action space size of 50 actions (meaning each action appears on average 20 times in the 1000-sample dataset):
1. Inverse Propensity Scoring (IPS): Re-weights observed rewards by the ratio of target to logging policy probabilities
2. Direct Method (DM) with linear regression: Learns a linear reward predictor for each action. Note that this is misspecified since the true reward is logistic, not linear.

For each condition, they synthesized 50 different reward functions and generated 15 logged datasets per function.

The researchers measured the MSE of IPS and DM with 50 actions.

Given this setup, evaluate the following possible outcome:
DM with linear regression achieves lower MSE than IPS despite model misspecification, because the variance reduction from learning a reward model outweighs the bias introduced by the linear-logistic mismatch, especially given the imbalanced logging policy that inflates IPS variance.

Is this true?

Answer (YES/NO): NO